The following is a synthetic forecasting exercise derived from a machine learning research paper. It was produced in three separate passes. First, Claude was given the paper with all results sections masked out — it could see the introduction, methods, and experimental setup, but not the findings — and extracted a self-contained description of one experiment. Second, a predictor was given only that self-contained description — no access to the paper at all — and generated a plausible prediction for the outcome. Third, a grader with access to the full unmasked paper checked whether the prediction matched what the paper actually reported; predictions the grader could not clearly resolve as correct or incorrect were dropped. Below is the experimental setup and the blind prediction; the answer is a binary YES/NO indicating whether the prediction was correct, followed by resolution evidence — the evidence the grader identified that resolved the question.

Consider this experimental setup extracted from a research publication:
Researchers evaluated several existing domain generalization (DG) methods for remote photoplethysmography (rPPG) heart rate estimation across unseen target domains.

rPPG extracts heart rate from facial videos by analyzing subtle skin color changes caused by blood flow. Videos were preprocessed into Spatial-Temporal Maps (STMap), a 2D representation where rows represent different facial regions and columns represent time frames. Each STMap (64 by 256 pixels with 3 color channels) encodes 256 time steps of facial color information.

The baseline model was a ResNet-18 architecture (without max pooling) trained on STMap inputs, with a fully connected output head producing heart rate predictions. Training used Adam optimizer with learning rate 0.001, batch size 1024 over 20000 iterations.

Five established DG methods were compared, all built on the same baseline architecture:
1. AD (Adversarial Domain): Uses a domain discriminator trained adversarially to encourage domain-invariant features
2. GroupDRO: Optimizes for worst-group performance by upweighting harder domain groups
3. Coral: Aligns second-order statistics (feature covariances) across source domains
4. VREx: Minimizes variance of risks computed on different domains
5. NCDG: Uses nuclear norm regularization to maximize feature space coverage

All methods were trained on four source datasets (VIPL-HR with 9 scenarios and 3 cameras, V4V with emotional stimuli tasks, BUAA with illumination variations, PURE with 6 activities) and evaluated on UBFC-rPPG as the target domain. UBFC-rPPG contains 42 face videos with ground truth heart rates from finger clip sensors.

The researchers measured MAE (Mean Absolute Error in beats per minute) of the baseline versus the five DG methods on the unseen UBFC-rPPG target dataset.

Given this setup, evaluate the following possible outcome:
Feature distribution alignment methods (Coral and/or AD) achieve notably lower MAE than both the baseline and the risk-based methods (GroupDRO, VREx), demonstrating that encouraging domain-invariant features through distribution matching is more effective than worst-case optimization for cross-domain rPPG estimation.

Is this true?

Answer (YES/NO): NO